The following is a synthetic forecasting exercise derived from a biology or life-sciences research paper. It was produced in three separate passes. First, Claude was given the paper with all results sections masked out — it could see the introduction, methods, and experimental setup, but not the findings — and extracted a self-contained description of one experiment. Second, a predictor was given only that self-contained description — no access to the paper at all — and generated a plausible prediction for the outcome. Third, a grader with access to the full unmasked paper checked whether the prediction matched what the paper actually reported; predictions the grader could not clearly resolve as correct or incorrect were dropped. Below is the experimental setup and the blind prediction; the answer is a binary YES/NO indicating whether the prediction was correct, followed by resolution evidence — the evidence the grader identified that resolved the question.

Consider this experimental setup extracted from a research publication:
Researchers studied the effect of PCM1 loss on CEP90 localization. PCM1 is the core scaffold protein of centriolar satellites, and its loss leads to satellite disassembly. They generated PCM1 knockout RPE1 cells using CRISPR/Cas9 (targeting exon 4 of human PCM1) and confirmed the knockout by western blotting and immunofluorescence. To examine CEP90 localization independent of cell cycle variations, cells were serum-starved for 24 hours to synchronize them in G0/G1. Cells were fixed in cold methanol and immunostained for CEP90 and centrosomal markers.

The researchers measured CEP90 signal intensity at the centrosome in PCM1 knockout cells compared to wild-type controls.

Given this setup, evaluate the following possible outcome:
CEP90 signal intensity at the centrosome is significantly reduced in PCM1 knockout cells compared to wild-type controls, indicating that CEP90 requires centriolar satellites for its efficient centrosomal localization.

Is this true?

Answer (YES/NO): NO